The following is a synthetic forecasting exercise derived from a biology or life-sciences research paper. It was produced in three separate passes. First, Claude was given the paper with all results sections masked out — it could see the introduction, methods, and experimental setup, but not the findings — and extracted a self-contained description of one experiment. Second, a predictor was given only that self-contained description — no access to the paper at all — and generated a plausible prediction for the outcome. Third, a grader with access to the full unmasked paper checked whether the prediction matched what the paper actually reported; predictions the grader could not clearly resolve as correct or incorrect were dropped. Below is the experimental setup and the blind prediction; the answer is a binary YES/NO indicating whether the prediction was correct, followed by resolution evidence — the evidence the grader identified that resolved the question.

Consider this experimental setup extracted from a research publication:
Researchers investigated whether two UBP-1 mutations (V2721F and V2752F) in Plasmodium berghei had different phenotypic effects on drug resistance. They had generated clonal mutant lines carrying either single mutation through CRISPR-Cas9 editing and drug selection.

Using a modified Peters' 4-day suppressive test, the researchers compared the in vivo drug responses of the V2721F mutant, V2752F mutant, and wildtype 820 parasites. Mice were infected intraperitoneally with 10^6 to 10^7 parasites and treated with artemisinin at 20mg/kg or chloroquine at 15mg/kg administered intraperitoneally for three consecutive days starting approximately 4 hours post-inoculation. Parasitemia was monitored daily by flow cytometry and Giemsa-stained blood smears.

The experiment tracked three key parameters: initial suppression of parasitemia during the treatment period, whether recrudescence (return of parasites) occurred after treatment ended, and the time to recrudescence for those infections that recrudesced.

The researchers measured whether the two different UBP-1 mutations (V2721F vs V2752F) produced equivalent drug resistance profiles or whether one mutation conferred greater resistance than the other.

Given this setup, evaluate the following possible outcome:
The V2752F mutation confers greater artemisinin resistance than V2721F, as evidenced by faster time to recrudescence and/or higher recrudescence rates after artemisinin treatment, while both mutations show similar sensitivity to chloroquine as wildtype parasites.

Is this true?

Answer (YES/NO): NO